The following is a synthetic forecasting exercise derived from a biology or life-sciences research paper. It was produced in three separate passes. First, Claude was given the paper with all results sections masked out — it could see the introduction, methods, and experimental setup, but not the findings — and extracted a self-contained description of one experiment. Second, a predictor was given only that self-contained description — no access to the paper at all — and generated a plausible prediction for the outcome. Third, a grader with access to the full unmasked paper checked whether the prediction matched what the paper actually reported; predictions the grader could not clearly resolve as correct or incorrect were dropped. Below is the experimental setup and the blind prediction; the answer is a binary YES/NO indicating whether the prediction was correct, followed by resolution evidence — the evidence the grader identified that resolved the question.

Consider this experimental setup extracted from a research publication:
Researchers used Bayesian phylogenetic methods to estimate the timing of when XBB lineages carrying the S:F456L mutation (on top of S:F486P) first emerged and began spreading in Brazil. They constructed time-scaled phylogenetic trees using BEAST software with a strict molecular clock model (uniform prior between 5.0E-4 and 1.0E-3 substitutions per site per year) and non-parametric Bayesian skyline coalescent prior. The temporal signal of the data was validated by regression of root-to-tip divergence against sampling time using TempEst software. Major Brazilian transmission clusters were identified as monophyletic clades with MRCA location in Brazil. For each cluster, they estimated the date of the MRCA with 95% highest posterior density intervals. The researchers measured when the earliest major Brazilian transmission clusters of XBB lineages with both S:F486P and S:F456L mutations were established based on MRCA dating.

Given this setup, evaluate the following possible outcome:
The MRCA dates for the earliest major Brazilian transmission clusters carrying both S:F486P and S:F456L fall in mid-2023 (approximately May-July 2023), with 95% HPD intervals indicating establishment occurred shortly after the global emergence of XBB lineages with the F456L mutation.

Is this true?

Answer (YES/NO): NO